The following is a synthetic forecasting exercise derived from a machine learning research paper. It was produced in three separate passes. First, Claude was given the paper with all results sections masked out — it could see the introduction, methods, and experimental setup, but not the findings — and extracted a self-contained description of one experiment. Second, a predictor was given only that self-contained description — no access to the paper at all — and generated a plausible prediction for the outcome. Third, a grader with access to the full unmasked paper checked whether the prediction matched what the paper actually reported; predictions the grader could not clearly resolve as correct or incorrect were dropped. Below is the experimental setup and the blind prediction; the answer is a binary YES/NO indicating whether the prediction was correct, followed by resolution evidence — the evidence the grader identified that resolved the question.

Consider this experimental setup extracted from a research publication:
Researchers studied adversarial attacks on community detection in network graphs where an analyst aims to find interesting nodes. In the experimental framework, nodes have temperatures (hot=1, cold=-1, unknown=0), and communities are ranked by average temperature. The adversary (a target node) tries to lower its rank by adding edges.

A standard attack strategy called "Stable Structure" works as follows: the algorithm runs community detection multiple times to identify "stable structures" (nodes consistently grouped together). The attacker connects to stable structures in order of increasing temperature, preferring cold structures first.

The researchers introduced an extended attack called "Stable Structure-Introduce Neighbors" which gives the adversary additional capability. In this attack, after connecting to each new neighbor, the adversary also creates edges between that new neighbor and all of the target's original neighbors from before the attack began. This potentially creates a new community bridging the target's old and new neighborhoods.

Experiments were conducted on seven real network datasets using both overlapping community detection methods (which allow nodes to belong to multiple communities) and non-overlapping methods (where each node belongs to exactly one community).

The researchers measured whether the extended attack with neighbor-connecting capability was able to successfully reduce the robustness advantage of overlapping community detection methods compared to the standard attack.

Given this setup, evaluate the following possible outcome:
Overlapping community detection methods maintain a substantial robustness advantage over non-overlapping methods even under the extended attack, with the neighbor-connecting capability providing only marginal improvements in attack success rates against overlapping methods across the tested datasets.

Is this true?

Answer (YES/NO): NO